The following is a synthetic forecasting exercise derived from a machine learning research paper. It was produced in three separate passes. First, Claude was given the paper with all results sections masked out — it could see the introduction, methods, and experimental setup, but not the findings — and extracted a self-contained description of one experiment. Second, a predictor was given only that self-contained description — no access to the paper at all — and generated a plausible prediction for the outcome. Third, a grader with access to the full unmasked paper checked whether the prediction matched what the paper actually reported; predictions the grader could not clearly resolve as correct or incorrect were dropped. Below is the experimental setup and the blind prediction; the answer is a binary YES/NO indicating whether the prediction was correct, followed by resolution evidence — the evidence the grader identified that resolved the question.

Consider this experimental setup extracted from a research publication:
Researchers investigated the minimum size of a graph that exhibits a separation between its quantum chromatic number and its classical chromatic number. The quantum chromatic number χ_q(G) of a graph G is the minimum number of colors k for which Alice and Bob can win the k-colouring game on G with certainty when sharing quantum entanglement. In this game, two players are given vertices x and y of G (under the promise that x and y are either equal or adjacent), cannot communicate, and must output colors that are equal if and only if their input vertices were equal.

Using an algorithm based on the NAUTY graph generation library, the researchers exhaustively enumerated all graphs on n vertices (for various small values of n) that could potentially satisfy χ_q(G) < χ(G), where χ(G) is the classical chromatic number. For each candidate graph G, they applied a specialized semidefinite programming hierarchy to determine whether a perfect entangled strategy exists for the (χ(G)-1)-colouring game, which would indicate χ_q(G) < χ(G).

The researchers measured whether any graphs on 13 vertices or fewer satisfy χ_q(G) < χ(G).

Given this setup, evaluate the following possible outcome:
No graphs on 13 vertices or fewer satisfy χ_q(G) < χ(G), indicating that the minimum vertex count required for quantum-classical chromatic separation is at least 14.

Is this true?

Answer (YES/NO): YES